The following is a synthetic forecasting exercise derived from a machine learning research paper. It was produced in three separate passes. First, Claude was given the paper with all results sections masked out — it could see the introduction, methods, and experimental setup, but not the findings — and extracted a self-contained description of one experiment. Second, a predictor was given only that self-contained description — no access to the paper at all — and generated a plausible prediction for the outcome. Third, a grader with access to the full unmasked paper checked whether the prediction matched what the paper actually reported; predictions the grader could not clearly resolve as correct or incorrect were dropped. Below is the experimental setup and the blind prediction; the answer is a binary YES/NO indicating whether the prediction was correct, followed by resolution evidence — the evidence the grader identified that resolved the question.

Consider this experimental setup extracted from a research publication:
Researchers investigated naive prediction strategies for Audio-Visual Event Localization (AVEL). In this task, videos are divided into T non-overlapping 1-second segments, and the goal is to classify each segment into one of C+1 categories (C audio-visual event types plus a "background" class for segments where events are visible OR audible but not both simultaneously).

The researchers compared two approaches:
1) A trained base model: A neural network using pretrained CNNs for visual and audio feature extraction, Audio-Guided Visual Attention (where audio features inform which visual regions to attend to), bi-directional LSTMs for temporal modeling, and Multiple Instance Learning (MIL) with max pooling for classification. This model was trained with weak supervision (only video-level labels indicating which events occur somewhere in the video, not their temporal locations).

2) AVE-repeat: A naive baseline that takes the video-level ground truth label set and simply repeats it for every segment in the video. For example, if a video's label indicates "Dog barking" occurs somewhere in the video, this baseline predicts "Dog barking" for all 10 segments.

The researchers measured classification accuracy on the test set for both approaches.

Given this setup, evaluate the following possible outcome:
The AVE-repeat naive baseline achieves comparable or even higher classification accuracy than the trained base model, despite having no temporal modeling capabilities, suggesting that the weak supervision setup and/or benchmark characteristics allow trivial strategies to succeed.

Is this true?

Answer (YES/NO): YES